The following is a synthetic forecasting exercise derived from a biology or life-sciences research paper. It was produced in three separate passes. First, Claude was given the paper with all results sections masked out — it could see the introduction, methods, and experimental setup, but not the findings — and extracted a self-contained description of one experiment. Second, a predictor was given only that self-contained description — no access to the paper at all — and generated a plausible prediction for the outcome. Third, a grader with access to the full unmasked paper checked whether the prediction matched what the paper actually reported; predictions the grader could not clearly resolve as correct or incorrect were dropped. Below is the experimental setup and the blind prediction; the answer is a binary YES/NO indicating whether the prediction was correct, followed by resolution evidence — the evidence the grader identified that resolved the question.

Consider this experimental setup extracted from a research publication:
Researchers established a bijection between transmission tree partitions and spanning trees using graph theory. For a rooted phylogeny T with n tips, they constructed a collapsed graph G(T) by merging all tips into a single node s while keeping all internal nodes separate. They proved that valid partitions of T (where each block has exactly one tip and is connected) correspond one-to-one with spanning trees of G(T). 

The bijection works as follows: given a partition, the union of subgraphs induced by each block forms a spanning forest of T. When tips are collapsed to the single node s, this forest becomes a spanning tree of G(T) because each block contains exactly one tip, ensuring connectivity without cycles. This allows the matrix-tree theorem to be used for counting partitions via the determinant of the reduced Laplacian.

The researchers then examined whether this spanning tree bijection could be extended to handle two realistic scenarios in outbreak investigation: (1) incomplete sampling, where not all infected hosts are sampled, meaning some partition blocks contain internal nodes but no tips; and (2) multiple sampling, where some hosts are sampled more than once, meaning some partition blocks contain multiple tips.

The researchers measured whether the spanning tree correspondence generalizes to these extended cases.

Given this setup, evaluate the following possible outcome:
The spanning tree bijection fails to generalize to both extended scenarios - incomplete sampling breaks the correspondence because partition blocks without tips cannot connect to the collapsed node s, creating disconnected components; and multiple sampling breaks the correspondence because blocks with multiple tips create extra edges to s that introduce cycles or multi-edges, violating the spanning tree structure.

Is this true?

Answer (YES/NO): YES